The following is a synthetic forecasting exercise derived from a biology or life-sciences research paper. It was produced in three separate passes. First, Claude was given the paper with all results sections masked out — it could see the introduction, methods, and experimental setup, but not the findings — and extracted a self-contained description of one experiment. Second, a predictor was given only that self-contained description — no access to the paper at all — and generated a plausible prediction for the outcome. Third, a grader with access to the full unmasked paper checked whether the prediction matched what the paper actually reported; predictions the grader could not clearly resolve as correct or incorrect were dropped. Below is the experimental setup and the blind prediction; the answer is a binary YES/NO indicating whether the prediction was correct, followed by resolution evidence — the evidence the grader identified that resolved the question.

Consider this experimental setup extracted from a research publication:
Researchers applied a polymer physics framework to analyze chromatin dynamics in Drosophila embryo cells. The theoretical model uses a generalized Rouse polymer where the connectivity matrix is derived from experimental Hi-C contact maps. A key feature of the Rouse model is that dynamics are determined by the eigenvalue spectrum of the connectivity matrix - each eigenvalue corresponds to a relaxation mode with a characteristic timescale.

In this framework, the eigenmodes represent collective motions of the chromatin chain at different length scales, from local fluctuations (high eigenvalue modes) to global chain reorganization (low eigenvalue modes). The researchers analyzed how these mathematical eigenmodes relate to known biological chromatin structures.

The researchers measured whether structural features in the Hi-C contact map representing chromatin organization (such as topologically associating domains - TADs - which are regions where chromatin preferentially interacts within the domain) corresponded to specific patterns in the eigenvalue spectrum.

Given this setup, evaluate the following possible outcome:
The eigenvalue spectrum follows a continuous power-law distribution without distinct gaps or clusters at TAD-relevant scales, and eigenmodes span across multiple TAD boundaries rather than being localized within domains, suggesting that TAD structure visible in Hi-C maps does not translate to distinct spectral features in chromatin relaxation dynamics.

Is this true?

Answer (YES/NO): NO